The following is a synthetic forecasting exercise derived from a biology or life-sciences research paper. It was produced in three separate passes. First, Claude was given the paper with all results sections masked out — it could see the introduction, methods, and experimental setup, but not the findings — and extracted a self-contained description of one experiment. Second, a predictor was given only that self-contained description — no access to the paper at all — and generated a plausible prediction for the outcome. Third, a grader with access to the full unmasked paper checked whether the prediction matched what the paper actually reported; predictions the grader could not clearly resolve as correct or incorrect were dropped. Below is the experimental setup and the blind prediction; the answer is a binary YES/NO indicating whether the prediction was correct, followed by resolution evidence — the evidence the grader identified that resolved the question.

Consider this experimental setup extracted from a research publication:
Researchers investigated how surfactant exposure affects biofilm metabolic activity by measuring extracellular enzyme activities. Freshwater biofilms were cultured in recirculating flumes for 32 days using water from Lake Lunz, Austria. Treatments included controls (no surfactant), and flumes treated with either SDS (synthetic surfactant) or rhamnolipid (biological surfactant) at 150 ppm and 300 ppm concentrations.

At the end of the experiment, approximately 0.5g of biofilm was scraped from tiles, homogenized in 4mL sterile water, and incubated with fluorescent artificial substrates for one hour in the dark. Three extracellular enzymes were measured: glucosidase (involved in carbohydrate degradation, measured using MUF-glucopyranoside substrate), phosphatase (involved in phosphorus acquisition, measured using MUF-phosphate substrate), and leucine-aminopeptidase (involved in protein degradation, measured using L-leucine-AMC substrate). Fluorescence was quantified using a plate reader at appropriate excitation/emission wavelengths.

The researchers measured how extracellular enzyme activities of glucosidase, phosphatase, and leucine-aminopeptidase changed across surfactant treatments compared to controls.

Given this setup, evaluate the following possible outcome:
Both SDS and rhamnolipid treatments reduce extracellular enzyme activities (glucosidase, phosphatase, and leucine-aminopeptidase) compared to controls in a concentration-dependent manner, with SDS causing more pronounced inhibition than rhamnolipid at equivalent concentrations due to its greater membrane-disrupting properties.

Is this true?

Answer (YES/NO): NO